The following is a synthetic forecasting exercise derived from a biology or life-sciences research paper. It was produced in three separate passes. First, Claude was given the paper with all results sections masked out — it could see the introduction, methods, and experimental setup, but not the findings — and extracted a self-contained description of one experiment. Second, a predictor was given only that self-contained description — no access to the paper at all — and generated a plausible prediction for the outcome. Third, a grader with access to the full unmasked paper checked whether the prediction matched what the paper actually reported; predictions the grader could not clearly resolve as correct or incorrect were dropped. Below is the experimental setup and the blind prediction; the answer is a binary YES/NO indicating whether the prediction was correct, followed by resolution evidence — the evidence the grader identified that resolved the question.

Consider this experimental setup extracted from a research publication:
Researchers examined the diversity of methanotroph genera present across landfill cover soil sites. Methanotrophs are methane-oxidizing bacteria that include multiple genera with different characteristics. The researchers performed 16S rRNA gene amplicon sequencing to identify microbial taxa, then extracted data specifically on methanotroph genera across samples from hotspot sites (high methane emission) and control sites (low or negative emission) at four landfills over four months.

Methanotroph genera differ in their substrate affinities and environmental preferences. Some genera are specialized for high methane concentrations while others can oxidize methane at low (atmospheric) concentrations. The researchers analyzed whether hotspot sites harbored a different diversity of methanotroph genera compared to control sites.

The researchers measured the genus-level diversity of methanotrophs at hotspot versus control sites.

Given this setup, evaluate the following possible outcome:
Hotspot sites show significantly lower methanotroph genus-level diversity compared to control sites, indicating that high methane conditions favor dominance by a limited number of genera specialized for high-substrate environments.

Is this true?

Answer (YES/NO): NO